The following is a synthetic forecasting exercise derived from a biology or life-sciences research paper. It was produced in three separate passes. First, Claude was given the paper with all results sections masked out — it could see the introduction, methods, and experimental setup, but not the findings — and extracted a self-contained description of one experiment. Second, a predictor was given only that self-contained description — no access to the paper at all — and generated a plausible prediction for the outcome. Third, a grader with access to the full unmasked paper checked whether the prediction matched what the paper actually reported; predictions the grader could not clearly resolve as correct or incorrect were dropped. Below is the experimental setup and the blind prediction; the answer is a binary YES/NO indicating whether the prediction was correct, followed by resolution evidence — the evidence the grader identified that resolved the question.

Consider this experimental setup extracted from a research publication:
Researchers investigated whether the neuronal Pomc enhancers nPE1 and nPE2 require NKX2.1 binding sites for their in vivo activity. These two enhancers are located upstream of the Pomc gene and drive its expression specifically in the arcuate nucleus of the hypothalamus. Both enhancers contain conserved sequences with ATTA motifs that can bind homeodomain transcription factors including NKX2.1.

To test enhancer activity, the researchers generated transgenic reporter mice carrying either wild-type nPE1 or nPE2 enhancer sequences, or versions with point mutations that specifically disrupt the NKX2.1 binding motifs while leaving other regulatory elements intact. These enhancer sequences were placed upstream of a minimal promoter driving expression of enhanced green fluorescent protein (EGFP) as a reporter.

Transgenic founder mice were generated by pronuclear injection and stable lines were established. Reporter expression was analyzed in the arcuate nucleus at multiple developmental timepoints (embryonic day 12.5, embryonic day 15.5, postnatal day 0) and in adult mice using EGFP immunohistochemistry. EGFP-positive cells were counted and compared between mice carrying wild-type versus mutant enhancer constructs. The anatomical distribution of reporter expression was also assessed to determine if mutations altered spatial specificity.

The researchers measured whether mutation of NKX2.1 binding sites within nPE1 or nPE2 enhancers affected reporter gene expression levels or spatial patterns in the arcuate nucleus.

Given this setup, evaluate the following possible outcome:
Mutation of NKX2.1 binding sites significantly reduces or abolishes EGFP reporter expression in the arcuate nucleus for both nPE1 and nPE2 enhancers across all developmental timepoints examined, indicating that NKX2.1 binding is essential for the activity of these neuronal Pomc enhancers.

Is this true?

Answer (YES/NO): NO